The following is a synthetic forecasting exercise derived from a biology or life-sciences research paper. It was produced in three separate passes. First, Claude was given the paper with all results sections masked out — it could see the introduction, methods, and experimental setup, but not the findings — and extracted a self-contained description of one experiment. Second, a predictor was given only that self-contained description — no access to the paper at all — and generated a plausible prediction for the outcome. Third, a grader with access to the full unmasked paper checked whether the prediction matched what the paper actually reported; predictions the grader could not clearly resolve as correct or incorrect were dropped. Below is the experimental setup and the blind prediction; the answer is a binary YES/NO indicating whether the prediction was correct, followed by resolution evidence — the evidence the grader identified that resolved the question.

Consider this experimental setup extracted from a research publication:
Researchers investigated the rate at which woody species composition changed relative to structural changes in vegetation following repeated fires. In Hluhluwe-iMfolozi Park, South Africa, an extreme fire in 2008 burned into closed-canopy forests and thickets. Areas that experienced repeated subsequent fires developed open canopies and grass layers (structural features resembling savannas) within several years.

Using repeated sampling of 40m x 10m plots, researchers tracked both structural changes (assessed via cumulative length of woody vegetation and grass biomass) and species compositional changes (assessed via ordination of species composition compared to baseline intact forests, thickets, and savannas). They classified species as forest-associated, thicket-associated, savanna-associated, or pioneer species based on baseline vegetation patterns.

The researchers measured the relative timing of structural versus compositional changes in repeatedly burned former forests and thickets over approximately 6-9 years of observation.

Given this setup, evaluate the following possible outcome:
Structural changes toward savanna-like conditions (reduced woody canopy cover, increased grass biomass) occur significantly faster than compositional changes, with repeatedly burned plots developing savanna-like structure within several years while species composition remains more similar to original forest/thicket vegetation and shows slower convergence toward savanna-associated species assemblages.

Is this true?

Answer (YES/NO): YES